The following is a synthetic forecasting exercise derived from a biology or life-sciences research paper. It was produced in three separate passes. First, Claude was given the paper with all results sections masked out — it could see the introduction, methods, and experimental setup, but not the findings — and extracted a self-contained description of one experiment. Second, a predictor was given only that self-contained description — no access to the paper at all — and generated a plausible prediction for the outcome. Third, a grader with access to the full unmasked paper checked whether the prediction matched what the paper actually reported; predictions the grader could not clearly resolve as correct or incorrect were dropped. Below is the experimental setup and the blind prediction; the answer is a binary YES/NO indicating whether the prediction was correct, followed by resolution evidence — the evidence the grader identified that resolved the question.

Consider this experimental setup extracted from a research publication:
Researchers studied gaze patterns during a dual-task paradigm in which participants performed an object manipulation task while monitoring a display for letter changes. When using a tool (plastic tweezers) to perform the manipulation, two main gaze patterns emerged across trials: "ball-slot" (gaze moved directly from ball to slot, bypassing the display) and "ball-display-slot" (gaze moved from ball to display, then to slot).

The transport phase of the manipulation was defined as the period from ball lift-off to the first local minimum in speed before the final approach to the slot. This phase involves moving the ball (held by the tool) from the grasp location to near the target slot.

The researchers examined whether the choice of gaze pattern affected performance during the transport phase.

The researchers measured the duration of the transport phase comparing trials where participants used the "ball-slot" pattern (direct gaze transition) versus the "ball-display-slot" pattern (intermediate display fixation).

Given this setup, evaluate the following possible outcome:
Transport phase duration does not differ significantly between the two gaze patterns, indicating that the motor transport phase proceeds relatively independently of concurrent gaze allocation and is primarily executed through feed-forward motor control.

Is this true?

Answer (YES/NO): NO